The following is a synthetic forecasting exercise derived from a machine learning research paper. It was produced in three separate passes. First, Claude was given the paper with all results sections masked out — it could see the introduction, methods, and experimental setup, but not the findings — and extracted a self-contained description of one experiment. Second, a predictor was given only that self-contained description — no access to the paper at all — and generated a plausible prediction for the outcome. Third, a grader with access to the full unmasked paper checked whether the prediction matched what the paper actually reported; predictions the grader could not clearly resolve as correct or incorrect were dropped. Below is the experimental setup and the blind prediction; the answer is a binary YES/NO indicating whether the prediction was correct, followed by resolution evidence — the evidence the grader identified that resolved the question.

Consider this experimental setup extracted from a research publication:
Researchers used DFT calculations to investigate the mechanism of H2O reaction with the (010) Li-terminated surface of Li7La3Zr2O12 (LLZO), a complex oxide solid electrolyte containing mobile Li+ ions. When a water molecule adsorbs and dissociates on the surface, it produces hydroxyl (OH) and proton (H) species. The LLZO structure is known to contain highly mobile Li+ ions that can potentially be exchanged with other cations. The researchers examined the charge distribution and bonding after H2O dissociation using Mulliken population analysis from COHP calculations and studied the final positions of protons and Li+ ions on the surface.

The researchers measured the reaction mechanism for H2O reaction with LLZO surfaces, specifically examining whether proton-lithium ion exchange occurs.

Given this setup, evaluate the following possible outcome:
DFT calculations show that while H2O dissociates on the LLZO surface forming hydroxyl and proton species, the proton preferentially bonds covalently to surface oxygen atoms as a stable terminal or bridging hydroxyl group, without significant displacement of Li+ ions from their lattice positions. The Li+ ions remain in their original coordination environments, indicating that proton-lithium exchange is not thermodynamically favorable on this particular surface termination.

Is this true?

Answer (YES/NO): NO